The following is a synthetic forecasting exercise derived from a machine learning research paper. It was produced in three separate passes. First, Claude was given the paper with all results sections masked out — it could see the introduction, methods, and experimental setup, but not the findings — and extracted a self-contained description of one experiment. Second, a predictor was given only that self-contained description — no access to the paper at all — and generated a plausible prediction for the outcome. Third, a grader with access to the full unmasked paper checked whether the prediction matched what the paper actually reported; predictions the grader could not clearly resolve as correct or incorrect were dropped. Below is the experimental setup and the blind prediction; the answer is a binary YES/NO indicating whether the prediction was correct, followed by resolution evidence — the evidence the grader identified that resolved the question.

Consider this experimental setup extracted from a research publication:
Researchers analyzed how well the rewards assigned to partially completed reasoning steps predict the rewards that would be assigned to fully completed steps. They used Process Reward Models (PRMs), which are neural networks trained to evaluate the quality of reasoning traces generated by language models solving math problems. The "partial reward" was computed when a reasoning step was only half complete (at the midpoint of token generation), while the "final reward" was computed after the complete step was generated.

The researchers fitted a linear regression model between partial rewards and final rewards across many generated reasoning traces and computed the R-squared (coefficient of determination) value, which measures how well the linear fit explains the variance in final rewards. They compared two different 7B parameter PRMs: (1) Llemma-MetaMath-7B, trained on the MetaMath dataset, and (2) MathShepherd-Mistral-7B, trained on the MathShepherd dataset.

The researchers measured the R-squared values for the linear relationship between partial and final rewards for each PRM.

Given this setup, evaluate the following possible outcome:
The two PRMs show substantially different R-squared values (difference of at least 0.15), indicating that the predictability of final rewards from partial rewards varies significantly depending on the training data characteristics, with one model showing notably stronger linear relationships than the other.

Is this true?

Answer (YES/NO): NO